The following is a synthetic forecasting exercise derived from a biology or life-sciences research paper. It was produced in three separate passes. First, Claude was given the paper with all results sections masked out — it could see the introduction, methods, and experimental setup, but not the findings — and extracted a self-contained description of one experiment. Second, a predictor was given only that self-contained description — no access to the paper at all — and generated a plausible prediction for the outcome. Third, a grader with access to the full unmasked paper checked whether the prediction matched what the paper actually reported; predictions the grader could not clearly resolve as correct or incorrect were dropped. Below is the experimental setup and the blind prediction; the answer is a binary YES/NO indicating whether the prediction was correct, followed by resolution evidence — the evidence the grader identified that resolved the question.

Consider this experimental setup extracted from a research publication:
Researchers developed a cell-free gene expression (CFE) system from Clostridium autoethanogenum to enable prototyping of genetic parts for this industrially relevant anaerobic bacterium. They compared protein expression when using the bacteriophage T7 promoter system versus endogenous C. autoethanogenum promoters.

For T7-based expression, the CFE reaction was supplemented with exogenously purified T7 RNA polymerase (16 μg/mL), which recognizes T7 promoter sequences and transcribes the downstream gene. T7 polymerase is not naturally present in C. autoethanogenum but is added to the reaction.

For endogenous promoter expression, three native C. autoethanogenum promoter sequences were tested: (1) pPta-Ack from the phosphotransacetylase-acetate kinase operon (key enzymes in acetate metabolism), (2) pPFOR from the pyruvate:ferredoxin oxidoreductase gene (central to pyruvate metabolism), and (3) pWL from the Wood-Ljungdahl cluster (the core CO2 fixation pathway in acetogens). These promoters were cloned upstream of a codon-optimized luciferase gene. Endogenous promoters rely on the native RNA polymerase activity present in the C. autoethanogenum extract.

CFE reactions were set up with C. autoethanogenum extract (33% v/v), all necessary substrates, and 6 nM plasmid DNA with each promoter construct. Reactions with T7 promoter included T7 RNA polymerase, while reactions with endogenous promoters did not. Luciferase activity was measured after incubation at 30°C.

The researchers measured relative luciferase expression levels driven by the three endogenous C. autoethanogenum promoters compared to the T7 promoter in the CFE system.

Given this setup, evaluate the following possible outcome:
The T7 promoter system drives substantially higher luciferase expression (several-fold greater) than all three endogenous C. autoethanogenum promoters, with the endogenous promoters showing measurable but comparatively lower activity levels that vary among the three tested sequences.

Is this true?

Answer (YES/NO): YES